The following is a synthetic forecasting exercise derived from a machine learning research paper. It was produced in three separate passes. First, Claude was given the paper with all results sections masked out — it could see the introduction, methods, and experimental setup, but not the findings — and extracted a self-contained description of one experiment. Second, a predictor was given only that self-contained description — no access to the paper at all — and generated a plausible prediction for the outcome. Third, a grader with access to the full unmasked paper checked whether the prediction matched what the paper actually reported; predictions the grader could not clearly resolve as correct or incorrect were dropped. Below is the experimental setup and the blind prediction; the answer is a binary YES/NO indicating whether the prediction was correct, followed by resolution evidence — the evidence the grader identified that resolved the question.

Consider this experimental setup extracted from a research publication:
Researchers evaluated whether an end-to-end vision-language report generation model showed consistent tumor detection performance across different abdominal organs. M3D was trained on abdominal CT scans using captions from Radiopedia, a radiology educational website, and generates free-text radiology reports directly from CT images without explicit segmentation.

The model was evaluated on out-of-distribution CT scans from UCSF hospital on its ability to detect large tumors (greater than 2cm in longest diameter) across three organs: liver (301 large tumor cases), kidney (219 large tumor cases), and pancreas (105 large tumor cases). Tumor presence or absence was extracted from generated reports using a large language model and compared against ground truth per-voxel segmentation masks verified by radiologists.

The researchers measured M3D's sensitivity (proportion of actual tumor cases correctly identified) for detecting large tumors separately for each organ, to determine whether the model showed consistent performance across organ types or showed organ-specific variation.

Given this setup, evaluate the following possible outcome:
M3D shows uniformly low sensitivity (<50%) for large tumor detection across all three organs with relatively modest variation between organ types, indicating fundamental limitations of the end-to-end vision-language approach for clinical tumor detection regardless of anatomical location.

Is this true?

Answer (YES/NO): NO